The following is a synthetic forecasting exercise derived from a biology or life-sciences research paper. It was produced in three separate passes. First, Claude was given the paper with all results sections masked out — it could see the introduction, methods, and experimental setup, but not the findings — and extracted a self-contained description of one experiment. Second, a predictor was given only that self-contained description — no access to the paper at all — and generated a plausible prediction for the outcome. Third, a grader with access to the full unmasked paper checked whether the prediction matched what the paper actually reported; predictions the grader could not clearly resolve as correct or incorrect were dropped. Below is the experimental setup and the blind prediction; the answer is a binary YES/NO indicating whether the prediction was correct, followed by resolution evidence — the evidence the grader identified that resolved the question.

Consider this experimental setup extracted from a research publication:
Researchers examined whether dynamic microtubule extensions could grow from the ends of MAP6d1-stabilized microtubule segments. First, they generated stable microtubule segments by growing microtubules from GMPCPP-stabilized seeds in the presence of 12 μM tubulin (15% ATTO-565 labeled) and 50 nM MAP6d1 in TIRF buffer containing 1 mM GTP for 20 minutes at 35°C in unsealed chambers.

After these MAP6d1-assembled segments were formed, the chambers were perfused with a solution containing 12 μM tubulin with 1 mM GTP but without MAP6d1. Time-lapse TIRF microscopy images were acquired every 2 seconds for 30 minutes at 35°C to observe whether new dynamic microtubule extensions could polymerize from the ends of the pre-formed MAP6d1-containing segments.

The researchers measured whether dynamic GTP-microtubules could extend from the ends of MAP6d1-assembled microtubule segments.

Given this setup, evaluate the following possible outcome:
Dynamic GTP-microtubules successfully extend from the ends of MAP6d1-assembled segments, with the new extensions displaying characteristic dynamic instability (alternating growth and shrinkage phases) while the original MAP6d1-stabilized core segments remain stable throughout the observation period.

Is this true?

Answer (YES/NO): YES